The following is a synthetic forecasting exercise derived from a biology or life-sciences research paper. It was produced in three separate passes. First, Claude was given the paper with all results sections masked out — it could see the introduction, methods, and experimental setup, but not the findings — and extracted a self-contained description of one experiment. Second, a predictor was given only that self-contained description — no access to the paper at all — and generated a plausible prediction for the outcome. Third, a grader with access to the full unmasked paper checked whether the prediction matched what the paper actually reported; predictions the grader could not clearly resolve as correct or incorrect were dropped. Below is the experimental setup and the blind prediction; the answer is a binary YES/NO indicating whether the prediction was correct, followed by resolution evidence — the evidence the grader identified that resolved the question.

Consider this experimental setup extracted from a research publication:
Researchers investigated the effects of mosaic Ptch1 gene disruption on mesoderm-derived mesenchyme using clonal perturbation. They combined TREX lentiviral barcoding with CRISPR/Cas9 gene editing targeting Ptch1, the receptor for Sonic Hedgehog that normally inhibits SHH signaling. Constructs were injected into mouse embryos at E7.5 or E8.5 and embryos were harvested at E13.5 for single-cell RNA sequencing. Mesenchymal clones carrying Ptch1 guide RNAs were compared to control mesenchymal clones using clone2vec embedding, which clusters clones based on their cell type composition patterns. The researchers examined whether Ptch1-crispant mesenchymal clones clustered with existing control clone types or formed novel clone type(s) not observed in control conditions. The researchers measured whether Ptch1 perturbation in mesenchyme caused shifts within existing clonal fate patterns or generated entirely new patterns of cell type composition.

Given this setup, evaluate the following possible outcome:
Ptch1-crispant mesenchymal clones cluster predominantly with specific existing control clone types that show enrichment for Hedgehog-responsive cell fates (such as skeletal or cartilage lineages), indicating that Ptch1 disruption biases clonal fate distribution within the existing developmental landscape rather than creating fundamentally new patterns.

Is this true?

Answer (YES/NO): NO